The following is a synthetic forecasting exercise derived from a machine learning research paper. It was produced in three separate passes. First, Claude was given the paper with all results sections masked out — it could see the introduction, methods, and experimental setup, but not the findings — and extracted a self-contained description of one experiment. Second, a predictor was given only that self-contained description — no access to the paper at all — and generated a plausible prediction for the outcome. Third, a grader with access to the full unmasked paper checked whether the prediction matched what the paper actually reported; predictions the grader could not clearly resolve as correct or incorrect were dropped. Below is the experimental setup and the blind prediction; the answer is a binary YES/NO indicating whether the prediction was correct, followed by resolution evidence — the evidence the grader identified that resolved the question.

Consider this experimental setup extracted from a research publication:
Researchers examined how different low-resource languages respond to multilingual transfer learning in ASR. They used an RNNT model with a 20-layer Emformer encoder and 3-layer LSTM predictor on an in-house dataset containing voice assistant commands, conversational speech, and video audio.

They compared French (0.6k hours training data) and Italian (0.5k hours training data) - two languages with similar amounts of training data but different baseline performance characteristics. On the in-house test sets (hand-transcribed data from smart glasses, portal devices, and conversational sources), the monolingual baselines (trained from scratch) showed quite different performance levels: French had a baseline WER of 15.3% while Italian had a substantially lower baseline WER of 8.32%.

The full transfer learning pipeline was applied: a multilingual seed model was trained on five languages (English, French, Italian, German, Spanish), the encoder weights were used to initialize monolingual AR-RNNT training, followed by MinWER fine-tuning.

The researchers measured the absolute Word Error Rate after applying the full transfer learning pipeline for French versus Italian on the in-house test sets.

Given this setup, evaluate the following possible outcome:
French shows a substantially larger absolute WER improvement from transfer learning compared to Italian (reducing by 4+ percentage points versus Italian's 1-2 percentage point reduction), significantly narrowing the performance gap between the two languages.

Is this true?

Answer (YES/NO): NO